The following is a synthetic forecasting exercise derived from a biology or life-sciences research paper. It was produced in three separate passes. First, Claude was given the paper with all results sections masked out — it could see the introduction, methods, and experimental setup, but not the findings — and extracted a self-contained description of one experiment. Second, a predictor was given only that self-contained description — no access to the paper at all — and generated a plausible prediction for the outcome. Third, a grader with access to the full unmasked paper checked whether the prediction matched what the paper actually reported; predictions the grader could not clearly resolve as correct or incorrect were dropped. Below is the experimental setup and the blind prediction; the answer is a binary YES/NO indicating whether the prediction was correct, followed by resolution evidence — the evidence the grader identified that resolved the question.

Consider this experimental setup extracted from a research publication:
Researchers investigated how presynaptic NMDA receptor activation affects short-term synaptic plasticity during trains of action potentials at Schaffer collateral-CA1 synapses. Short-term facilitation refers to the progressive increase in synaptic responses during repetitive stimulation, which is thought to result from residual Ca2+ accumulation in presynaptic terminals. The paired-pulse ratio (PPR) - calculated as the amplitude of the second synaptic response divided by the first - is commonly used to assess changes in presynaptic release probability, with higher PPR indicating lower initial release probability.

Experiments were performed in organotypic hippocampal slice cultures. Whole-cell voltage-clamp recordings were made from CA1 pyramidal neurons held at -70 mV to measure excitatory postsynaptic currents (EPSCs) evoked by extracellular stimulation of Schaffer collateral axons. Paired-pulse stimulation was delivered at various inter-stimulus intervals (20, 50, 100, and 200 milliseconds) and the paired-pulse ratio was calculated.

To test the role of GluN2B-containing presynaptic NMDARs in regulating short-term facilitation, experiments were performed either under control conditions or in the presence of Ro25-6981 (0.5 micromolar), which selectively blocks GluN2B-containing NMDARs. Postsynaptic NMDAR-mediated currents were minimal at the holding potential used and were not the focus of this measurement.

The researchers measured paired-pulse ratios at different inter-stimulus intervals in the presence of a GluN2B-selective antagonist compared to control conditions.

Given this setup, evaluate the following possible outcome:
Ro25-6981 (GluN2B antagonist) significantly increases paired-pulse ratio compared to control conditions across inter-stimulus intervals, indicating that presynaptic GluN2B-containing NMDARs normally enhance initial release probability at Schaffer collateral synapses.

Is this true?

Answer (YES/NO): NO